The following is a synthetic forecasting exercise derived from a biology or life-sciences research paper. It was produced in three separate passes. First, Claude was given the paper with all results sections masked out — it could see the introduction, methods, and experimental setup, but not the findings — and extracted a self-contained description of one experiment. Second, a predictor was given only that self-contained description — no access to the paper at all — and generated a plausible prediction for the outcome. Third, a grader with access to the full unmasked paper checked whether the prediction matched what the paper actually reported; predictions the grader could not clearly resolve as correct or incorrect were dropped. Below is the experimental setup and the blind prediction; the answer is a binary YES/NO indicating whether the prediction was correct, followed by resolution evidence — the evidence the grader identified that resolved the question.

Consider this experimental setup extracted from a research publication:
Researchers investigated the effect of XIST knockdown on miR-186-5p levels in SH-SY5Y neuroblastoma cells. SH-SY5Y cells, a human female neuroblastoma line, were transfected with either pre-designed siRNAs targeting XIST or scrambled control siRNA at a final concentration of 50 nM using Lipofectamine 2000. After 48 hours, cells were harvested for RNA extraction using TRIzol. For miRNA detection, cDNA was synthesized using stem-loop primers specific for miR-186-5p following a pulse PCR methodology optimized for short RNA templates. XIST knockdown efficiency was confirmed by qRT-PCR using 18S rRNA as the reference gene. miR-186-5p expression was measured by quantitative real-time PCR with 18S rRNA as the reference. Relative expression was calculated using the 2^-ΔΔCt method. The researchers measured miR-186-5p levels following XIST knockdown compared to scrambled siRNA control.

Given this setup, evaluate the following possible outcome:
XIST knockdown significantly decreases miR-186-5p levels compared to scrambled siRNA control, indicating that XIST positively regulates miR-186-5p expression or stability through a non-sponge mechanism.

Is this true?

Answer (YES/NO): NO